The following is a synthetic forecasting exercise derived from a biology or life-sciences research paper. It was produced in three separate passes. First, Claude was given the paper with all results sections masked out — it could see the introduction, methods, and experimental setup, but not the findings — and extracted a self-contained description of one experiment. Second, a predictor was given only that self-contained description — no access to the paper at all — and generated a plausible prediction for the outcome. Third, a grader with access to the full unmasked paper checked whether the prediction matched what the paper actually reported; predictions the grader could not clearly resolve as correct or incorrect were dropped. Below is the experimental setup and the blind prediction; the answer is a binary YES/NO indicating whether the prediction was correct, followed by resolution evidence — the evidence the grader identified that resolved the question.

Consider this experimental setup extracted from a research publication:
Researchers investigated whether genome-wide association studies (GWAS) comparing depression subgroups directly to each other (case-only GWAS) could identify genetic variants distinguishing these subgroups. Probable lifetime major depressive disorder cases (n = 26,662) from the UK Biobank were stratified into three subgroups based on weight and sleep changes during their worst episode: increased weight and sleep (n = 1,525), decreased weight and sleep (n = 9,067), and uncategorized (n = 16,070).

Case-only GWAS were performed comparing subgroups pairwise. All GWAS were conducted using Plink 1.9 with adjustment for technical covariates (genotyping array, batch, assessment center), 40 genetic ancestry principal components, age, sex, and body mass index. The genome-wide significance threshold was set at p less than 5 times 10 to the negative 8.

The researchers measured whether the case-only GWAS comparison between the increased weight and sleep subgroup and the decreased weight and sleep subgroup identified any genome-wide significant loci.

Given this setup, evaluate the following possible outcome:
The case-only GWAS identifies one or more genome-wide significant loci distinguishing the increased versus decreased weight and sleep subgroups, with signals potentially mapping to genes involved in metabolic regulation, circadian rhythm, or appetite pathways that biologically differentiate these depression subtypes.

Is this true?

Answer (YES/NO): NO